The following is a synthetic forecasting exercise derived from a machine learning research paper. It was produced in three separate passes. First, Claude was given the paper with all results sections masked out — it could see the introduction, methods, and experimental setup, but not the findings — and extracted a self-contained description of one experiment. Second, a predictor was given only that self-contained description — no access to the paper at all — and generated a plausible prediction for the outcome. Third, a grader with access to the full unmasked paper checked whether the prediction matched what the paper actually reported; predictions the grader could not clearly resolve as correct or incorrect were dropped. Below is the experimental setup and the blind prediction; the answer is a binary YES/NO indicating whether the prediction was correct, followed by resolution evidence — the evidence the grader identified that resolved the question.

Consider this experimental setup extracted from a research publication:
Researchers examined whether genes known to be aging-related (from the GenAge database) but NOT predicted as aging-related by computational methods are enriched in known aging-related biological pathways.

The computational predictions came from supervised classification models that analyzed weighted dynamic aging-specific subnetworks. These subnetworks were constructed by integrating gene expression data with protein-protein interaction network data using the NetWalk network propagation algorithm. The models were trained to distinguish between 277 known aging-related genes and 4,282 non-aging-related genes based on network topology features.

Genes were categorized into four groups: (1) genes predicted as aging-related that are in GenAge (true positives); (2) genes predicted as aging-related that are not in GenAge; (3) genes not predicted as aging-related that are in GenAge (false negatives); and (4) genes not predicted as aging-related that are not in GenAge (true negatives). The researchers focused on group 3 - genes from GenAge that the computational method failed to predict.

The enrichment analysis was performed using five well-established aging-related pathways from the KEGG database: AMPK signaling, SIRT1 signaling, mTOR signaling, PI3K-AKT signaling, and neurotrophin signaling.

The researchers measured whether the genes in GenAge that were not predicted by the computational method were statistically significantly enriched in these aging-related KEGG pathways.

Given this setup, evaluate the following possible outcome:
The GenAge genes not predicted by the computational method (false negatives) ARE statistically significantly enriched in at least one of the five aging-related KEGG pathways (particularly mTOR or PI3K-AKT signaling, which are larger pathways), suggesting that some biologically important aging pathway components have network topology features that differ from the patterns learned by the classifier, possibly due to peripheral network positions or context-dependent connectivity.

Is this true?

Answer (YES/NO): YES